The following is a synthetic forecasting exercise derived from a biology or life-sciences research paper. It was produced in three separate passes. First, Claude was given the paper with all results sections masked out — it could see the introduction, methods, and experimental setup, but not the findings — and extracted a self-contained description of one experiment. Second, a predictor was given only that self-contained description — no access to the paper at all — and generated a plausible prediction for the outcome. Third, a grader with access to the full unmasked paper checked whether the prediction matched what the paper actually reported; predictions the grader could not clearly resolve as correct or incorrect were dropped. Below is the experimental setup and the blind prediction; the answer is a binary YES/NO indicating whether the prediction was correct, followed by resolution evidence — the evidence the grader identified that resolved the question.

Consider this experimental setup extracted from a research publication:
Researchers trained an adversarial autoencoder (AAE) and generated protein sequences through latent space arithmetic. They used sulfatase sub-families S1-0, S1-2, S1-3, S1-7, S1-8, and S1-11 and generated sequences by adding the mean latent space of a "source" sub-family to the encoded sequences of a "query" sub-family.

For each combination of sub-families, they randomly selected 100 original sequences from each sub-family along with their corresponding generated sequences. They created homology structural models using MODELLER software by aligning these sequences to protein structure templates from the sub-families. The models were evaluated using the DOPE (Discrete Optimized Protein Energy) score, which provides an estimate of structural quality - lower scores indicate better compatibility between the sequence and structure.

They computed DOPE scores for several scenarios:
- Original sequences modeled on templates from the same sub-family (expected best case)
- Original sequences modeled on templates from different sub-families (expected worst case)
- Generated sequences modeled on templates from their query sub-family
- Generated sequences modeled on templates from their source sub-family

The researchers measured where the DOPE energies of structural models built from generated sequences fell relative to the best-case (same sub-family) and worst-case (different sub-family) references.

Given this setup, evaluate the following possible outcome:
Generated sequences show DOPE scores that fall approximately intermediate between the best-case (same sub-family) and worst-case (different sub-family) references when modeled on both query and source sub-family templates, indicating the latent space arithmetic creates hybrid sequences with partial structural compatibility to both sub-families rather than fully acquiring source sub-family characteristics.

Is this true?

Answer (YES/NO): YES